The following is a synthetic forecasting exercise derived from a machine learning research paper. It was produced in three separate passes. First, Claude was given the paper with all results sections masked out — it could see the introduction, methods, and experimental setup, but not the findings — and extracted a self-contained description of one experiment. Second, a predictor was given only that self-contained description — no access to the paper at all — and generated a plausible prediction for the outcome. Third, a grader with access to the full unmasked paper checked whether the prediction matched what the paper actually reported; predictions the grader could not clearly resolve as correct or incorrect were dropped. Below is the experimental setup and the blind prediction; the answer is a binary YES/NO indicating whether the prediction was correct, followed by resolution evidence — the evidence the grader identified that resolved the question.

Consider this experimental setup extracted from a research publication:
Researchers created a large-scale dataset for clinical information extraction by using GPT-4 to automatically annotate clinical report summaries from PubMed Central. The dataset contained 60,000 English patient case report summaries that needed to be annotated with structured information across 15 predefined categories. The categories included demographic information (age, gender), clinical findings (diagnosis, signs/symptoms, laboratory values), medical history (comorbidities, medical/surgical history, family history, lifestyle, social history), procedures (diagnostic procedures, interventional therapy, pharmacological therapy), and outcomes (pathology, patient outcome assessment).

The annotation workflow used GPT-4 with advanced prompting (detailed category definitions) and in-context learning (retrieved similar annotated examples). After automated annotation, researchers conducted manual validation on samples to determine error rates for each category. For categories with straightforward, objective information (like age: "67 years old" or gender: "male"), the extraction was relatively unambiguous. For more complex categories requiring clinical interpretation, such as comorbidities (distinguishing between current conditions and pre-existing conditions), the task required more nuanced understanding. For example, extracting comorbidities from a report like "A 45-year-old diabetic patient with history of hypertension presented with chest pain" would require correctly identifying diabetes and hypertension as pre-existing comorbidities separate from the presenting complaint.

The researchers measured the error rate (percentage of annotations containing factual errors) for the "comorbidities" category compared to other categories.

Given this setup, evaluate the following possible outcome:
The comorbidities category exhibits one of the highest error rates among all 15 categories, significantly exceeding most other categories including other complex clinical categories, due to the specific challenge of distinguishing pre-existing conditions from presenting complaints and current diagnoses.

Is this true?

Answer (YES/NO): YES